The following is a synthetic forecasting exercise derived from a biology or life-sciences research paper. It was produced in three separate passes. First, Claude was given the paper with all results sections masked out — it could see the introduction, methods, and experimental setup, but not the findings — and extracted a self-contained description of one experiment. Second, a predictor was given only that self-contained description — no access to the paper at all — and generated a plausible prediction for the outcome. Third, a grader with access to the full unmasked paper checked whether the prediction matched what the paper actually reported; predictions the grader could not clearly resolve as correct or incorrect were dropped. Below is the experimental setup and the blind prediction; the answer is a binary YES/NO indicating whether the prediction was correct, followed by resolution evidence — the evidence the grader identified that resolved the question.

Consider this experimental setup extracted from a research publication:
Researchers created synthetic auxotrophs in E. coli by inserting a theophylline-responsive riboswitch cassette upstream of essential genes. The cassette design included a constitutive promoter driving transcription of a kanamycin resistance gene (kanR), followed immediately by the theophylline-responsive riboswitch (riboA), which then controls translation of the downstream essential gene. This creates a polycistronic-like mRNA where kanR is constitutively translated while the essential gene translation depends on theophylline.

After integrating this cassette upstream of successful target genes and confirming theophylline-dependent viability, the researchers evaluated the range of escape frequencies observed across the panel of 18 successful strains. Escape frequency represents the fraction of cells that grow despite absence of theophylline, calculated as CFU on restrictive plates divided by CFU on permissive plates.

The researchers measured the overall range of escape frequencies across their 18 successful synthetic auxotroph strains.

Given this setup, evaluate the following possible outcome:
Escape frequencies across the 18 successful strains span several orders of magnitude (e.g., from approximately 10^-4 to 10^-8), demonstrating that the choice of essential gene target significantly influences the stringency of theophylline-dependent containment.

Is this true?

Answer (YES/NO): NO